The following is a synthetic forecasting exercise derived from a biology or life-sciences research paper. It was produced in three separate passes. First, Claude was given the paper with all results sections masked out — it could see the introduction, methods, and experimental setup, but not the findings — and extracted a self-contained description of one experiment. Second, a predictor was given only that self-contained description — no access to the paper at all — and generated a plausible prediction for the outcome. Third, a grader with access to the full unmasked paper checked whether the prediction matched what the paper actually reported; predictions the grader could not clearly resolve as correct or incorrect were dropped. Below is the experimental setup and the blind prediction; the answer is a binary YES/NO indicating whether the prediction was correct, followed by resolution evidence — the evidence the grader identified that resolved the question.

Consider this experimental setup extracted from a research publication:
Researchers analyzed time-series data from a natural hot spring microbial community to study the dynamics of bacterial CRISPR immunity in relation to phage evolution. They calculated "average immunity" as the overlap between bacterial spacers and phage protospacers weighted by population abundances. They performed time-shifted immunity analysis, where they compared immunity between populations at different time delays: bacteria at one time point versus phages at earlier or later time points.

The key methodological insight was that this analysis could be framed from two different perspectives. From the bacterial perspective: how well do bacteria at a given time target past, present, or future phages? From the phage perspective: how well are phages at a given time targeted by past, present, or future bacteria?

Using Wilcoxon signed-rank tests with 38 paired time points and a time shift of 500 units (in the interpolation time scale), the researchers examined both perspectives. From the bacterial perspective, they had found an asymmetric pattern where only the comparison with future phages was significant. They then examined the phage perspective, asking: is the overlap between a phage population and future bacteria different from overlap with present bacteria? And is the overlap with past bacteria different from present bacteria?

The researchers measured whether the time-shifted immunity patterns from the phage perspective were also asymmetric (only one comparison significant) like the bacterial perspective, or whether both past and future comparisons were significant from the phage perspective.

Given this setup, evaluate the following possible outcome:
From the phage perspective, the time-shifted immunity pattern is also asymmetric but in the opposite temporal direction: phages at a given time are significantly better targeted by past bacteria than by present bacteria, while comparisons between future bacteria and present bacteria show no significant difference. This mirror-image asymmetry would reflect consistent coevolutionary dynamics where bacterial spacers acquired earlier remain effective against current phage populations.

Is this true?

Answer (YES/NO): NO